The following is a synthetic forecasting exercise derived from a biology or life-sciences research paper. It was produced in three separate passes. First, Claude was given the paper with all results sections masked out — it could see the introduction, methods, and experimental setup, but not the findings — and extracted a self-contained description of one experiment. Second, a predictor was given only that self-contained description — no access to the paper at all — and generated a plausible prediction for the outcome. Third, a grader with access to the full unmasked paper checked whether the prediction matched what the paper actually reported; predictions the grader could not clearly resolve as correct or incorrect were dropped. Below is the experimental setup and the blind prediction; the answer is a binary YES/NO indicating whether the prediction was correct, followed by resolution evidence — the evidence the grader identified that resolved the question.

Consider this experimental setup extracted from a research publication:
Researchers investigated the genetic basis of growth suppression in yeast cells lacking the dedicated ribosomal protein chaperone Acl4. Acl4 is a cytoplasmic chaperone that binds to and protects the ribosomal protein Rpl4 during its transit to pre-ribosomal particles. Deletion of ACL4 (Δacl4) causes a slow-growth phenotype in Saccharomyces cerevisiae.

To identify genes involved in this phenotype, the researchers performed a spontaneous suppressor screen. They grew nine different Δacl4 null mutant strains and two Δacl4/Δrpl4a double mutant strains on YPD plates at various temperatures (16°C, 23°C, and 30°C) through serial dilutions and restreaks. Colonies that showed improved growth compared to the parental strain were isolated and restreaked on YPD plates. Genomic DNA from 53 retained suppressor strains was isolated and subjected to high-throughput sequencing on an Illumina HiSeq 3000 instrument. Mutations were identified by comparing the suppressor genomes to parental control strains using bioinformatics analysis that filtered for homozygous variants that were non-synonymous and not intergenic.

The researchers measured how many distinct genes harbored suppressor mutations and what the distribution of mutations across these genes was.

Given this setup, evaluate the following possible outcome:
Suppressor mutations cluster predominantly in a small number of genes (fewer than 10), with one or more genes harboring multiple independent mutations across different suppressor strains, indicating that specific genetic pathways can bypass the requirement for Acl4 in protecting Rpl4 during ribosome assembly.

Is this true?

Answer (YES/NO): YES